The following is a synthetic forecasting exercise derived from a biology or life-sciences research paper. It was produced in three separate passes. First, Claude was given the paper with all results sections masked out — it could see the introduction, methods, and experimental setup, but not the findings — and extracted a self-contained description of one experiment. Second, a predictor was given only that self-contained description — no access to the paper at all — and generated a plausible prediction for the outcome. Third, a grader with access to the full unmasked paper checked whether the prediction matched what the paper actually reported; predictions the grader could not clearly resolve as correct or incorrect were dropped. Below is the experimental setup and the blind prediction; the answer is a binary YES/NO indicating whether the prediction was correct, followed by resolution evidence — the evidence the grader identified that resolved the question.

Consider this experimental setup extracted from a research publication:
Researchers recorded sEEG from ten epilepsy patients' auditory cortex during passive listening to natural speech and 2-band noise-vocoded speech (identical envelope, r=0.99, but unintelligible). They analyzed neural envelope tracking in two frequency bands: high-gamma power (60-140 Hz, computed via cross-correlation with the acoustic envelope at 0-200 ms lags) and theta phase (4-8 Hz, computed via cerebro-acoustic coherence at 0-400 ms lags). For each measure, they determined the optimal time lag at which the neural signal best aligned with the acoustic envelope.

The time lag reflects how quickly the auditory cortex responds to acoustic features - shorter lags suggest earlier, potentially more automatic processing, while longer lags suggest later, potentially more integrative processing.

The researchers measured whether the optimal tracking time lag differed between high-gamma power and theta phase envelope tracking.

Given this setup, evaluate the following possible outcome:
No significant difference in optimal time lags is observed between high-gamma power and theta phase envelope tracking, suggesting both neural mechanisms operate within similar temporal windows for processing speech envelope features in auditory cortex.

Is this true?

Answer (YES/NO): NO